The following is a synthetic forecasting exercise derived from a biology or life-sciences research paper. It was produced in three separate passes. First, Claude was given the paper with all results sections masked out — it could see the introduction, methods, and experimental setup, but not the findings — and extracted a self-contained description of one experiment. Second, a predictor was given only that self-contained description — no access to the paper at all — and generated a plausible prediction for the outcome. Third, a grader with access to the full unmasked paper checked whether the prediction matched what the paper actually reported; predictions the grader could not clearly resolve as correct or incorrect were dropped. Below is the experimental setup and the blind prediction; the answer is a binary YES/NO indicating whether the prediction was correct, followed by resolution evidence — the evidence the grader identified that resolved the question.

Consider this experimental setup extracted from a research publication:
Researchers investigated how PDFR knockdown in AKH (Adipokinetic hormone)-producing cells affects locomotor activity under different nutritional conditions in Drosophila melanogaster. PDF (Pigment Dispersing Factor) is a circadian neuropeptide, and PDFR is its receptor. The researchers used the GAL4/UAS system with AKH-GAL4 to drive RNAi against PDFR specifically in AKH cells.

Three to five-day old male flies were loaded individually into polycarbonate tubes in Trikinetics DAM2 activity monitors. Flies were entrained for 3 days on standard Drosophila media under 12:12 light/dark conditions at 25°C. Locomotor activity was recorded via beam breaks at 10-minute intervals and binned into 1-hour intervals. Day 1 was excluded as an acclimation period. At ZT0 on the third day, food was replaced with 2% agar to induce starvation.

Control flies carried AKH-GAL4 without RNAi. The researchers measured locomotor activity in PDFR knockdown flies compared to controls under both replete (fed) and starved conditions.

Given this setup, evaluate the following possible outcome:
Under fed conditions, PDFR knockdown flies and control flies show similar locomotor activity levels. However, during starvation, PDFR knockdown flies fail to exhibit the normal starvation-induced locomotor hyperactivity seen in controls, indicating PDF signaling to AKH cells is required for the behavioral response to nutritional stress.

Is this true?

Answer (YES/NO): NO